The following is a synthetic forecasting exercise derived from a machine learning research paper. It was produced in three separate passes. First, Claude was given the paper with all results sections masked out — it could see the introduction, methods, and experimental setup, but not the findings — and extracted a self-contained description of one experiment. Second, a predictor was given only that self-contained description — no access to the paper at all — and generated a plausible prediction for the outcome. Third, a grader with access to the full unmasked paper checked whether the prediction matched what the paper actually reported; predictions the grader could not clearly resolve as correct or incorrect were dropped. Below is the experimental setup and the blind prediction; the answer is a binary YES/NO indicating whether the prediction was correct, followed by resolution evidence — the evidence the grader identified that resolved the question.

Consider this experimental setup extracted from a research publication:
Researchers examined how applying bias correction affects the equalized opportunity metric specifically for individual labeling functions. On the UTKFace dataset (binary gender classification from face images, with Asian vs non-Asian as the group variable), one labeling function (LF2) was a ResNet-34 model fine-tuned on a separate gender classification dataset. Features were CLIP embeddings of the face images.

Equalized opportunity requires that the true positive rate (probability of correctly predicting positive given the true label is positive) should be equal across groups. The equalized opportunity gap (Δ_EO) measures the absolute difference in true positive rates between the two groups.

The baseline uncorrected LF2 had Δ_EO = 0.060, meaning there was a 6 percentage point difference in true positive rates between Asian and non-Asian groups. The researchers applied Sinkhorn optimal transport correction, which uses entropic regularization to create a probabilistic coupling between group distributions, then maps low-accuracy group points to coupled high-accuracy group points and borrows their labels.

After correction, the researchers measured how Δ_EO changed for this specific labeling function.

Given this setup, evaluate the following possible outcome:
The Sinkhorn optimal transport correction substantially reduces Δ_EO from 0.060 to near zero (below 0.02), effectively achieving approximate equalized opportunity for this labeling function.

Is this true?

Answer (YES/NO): YES